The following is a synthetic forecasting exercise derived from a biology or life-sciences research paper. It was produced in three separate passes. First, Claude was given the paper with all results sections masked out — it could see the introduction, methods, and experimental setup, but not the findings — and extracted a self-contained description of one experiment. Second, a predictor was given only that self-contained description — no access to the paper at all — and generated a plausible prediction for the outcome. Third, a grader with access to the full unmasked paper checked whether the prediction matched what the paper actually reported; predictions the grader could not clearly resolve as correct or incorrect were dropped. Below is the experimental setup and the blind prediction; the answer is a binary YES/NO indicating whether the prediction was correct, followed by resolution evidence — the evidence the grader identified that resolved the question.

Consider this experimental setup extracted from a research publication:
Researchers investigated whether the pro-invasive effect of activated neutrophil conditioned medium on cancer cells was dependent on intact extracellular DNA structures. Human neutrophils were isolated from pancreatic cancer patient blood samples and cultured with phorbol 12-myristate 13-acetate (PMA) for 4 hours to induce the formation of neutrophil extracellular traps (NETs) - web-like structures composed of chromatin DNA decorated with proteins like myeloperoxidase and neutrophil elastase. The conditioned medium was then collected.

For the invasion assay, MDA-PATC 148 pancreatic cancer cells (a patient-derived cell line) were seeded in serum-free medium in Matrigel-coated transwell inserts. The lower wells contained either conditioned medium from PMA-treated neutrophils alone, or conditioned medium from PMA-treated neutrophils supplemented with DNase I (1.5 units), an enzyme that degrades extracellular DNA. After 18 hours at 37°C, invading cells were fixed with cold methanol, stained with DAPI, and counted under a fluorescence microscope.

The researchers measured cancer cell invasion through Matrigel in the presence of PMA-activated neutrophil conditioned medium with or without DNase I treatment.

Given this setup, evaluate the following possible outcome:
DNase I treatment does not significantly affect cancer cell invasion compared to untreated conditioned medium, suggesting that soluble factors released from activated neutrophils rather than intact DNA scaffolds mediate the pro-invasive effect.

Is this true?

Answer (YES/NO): NO